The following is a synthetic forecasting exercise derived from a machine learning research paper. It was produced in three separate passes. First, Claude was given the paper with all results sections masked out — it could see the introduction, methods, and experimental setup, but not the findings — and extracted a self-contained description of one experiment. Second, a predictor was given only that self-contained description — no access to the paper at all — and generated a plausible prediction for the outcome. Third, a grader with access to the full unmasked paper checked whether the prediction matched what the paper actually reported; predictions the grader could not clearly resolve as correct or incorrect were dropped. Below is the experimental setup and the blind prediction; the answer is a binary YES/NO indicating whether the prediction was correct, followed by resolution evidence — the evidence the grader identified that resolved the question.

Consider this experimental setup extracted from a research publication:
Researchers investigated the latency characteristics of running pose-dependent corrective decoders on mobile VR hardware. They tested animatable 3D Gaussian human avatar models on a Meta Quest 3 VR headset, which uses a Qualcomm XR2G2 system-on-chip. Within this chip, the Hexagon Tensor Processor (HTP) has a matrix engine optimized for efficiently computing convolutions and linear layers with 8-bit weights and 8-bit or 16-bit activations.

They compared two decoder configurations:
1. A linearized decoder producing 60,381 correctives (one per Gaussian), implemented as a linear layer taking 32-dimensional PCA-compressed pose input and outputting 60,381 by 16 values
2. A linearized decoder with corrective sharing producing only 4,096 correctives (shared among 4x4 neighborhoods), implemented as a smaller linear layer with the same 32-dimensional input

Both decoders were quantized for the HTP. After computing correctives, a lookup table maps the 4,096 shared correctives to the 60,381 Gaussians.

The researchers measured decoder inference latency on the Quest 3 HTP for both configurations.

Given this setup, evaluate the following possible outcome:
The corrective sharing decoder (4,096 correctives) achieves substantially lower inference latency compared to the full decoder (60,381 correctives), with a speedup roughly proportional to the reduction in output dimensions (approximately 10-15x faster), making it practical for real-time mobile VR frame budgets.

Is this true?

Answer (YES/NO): YES